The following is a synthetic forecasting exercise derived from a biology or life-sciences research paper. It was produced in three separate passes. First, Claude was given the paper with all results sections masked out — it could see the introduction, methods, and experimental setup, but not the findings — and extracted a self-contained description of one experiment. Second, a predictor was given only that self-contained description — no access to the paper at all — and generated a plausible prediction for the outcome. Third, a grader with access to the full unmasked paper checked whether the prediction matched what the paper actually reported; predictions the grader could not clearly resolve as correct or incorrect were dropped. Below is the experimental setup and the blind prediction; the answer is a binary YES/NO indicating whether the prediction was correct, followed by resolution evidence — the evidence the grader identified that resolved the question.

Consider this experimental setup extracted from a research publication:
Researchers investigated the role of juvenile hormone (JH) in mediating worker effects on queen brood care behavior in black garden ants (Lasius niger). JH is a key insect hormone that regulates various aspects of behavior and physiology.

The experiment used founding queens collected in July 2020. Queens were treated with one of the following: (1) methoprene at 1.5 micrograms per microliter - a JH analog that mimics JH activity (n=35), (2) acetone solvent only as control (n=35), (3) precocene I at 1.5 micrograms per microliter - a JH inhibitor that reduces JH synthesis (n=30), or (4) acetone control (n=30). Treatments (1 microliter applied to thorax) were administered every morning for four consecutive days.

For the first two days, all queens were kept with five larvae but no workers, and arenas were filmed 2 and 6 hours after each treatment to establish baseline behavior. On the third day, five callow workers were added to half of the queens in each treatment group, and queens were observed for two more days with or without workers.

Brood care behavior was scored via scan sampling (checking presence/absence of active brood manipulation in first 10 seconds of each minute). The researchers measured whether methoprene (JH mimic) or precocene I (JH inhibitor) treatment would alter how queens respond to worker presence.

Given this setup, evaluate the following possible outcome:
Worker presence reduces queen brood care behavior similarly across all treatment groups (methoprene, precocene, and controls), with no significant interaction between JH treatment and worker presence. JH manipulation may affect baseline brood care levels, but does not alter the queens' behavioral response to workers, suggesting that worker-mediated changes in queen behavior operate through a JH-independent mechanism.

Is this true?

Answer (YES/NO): YES